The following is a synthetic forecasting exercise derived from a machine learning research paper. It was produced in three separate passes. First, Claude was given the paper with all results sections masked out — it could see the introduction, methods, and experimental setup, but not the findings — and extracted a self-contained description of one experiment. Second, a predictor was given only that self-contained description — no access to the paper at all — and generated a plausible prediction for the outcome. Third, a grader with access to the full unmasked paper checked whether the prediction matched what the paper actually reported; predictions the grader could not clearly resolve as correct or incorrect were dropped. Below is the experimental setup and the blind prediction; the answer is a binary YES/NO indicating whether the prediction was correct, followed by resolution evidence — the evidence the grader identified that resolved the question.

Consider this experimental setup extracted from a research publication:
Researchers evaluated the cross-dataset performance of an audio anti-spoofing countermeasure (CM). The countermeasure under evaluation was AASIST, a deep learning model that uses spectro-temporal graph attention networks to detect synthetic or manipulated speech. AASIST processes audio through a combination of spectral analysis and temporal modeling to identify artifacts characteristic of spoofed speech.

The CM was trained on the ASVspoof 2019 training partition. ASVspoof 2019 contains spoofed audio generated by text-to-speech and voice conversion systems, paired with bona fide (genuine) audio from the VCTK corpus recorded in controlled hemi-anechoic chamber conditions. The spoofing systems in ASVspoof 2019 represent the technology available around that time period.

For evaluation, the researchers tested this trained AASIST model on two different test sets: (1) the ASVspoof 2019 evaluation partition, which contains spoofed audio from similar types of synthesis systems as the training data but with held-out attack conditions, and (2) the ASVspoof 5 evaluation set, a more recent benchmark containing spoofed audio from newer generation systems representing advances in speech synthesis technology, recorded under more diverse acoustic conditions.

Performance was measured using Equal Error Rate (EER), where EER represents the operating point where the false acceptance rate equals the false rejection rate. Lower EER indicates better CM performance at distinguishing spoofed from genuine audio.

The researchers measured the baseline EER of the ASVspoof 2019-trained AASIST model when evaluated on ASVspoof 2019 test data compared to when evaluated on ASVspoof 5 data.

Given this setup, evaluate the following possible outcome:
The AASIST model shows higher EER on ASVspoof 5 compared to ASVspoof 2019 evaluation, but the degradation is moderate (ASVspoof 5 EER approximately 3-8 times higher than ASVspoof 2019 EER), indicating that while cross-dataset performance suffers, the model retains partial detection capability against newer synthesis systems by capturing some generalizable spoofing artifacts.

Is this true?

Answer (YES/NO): NO